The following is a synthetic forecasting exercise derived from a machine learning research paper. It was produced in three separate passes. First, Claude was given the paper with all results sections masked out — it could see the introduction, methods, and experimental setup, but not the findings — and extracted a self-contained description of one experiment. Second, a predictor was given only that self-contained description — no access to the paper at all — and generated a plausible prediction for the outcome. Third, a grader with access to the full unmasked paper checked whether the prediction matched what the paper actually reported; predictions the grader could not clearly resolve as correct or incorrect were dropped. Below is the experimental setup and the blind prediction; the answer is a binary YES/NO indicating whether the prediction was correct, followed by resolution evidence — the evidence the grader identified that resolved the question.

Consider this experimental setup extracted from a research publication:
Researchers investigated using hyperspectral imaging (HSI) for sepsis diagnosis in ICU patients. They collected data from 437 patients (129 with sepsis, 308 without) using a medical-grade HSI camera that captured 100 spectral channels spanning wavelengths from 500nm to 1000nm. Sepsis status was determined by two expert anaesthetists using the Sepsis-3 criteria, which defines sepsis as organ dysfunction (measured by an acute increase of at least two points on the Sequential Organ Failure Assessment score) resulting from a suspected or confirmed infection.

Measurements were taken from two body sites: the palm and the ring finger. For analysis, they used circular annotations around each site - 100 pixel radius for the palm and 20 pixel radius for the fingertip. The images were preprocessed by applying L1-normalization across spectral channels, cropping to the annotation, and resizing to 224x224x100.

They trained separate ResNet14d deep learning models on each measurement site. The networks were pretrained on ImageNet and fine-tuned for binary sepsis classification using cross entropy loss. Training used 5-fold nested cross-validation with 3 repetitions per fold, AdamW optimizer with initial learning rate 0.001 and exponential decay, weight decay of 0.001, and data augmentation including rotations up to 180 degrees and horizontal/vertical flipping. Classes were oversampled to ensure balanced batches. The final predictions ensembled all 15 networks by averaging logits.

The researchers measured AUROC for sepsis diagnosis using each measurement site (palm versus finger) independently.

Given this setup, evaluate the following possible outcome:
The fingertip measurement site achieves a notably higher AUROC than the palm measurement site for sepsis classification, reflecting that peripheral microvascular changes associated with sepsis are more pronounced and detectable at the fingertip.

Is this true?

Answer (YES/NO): NO